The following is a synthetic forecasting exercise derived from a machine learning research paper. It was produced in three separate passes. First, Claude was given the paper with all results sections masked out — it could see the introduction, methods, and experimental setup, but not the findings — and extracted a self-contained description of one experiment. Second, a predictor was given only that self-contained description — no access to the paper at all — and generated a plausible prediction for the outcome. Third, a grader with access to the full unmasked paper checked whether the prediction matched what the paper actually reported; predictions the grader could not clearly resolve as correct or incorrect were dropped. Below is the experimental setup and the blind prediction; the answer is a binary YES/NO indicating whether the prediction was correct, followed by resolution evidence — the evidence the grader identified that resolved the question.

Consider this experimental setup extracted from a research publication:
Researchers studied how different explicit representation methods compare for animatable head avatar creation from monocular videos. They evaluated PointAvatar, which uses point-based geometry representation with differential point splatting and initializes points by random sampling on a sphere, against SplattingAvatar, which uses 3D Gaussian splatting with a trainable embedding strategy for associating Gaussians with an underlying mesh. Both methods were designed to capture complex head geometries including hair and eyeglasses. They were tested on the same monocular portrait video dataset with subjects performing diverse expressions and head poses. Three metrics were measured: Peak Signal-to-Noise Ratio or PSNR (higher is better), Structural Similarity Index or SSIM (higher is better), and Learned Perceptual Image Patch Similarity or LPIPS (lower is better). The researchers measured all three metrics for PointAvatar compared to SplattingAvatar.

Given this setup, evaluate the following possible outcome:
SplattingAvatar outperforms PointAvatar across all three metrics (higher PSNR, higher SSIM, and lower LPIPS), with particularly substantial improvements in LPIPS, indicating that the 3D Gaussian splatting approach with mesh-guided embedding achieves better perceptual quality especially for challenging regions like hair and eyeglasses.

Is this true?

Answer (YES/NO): NO